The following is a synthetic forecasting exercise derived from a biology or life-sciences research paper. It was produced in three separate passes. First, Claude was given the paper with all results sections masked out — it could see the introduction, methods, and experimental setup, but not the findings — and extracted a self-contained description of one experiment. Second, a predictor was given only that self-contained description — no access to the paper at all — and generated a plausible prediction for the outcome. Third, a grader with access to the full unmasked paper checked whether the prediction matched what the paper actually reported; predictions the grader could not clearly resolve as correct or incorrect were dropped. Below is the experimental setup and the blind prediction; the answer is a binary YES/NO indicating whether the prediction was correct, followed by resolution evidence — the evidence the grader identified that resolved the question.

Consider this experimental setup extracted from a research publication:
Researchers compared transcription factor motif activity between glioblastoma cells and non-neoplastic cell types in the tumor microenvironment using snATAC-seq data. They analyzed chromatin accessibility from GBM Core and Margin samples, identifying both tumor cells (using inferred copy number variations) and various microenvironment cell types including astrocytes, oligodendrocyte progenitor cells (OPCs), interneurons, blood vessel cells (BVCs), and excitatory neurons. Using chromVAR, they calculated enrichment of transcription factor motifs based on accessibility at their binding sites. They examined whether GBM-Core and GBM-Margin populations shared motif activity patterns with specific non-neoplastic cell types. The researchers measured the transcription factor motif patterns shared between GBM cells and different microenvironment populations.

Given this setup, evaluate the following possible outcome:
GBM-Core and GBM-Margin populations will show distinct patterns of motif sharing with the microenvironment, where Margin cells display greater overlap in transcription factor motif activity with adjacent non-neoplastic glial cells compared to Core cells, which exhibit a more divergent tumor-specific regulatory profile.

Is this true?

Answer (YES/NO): NO